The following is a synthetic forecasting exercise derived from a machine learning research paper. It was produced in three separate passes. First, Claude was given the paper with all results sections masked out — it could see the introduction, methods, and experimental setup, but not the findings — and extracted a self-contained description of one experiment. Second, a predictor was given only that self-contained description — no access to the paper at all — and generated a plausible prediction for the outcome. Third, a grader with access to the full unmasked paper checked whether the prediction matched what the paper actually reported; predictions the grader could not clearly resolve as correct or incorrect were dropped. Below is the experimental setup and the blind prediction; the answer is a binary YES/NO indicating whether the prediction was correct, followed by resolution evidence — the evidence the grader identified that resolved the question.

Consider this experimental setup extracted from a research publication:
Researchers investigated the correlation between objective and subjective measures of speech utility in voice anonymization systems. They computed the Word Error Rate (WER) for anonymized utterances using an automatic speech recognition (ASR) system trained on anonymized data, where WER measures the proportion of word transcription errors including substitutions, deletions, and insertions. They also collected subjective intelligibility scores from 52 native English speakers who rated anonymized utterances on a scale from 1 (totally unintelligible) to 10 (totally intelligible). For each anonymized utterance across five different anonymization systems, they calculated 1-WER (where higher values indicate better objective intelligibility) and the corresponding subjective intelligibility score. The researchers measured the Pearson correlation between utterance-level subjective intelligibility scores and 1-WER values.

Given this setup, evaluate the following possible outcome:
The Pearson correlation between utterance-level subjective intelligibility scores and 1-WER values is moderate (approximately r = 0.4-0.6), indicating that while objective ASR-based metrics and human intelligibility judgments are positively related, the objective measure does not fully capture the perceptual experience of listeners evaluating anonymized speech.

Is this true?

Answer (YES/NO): NO